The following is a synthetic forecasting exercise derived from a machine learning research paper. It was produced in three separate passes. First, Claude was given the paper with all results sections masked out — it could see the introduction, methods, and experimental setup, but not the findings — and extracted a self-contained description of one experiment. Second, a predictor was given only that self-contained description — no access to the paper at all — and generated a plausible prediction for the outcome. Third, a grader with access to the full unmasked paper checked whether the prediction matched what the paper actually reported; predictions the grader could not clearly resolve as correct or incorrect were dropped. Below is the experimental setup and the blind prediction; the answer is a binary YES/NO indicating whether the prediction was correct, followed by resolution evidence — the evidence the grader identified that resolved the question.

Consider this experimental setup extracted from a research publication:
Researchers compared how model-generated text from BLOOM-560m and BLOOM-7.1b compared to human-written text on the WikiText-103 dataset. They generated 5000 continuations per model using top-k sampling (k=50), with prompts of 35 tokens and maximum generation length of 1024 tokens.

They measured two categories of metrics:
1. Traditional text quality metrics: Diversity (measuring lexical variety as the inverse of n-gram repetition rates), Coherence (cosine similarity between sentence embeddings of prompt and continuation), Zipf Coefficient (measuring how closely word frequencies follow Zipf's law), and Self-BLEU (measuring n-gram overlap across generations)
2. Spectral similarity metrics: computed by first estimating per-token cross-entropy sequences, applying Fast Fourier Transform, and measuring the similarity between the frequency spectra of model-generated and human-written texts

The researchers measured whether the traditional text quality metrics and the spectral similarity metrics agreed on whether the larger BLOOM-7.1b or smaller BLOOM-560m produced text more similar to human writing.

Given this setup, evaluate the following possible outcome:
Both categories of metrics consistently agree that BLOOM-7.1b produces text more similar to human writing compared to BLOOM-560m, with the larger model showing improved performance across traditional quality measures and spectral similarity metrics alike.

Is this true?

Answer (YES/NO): NO